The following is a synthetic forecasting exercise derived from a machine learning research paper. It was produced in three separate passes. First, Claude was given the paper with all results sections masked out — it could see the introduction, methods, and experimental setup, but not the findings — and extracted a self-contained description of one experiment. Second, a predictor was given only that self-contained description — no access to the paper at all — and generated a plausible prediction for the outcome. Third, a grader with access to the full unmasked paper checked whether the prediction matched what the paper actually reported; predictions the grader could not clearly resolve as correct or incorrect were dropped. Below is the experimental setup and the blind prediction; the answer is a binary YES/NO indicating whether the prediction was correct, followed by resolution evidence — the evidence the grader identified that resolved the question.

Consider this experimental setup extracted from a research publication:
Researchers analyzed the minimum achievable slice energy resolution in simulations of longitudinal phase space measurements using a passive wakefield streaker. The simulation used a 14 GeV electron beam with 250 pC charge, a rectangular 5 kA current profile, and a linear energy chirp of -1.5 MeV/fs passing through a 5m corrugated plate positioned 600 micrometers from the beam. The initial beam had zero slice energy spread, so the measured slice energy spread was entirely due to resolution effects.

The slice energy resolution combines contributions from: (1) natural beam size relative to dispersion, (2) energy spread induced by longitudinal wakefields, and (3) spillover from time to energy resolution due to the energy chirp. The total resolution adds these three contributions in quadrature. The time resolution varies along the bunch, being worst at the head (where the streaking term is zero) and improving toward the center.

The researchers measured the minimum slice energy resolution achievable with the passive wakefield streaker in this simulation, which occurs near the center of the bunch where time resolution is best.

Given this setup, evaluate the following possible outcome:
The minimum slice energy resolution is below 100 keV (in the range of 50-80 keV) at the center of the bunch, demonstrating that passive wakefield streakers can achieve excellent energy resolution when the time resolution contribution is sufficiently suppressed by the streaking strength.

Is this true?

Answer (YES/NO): NO